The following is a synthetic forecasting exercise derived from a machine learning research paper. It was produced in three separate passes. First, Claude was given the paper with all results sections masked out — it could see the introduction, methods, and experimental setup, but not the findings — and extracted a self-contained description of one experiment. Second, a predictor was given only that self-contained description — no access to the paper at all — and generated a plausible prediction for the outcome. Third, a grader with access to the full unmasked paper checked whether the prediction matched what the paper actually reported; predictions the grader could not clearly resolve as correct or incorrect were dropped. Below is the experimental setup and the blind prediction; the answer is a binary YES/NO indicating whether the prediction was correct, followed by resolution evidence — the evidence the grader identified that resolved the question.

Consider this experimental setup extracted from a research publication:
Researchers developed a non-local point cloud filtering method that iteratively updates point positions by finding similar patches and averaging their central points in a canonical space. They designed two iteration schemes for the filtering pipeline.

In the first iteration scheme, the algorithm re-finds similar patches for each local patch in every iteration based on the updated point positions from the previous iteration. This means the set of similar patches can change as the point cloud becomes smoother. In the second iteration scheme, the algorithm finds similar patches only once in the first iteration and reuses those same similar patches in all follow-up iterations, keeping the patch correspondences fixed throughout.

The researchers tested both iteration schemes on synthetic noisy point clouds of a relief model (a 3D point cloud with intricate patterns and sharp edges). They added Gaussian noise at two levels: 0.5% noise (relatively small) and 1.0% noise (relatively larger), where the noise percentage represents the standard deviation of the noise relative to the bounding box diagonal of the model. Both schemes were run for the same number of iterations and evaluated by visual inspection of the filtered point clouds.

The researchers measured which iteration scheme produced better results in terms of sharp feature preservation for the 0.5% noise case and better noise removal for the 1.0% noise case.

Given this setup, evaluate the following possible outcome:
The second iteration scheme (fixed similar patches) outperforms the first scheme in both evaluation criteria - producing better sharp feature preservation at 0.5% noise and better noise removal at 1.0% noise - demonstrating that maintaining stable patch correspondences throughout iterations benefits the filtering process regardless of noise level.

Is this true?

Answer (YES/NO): NO